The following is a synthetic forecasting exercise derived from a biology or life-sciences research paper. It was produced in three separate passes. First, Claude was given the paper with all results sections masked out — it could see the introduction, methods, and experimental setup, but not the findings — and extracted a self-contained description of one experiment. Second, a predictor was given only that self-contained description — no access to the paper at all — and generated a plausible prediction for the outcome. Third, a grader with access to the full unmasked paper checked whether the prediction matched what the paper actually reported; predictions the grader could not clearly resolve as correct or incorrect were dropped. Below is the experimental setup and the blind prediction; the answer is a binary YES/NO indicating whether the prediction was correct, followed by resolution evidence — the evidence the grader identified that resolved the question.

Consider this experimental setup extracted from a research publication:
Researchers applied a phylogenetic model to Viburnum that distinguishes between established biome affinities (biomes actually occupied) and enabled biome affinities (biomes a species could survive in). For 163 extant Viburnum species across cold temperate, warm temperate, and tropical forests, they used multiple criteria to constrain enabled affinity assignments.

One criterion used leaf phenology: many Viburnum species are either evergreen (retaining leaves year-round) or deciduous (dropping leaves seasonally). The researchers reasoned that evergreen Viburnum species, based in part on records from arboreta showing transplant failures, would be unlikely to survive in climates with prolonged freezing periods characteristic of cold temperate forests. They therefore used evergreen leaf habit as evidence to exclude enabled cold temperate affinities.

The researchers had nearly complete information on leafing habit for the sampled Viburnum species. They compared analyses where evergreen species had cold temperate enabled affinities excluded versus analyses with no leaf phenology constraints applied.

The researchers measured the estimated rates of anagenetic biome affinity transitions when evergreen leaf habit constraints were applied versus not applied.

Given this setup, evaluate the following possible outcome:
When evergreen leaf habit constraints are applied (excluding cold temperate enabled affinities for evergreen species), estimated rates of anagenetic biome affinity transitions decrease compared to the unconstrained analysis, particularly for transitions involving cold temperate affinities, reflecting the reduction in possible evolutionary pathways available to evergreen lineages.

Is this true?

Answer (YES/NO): NO